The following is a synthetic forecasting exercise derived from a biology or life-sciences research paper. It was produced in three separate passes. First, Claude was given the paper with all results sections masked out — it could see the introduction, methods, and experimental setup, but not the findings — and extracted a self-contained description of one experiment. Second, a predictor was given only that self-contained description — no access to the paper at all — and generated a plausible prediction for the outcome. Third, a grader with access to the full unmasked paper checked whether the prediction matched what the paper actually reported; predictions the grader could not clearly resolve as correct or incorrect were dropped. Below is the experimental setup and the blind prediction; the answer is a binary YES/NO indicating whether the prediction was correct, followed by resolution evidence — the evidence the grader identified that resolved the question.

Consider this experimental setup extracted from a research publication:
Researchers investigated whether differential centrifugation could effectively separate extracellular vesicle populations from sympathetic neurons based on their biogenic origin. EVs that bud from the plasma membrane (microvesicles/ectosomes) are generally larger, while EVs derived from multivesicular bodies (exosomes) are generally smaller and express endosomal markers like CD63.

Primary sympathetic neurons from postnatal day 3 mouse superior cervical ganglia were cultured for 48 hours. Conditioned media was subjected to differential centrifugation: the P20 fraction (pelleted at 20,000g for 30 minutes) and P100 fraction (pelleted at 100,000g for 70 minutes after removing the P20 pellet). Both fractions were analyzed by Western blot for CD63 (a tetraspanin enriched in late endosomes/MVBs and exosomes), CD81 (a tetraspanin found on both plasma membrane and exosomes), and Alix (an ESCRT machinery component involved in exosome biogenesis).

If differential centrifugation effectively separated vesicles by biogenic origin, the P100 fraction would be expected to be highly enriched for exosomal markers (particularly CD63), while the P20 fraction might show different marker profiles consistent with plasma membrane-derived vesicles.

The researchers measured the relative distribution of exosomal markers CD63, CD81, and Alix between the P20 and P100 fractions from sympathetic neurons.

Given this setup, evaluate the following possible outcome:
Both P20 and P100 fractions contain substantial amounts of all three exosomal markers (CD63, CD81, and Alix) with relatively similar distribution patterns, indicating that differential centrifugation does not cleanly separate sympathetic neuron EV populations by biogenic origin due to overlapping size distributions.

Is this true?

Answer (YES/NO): NO